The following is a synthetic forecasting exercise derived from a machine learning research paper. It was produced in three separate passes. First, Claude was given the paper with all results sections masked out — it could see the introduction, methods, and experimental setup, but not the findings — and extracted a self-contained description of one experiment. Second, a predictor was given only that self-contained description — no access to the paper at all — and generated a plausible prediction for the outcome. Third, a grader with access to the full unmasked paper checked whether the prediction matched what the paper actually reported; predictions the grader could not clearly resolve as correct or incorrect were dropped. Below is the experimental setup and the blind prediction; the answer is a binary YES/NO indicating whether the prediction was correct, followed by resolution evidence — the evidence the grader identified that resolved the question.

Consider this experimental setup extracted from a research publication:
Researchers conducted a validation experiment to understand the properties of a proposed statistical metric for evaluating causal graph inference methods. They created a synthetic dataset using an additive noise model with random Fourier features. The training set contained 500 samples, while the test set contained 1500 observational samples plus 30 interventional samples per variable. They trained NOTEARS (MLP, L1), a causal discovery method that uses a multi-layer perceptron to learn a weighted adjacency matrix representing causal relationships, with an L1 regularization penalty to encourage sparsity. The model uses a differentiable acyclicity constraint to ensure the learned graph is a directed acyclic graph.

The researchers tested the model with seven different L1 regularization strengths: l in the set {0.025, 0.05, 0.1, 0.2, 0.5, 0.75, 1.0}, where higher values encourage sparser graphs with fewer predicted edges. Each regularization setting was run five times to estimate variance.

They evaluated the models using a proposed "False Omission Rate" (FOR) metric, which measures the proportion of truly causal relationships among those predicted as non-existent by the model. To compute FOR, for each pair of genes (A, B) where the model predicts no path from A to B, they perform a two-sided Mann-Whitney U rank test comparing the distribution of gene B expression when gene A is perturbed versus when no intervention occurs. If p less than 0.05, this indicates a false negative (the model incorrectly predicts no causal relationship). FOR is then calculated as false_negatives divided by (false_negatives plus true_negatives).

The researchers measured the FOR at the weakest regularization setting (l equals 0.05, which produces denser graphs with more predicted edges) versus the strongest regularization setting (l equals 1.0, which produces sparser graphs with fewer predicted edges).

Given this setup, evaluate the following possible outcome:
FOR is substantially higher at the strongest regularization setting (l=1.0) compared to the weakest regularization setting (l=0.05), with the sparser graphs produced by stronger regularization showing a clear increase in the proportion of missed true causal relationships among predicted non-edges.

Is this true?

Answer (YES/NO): YES